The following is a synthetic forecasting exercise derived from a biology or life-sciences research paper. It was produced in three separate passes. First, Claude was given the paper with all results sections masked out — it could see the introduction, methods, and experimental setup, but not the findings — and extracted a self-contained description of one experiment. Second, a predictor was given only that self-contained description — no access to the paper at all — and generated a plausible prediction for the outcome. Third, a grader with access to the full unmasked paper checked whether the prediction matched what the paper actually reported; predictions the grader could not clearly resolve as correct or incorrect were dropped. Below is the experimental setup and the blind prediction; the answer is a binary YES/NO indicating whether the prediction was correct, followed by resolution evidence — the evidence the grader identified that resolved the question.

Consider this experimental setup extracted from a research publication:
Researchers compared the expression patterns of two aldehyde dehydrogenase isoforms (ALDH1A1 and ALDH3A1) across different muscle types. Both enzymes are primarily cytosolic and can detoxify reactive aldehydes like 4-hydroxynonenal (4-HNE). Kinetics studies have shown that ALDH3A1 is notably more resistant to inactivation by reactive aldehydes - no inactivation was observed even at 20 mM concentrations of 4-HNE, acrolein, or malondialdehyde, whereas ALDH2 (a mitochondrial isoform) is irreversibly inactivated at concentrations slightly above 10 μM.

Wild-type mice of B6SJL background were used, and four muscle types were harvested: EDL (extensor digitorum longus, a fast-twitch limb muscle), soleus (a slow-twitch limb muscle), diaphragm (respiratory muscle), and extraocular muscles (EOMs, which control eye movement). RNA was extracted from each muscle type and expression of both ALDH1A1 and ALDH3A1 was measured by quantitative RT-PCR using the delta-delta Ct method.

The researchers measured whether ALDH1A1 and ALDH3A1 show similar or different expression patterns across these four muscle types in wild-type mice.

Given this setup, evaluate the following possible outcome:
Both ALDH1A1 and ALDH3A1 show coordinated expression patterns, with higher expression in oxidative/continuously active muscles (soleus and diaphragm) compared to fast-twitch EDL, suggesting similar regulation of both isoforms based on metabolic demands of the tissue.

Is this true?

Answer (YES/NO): NO